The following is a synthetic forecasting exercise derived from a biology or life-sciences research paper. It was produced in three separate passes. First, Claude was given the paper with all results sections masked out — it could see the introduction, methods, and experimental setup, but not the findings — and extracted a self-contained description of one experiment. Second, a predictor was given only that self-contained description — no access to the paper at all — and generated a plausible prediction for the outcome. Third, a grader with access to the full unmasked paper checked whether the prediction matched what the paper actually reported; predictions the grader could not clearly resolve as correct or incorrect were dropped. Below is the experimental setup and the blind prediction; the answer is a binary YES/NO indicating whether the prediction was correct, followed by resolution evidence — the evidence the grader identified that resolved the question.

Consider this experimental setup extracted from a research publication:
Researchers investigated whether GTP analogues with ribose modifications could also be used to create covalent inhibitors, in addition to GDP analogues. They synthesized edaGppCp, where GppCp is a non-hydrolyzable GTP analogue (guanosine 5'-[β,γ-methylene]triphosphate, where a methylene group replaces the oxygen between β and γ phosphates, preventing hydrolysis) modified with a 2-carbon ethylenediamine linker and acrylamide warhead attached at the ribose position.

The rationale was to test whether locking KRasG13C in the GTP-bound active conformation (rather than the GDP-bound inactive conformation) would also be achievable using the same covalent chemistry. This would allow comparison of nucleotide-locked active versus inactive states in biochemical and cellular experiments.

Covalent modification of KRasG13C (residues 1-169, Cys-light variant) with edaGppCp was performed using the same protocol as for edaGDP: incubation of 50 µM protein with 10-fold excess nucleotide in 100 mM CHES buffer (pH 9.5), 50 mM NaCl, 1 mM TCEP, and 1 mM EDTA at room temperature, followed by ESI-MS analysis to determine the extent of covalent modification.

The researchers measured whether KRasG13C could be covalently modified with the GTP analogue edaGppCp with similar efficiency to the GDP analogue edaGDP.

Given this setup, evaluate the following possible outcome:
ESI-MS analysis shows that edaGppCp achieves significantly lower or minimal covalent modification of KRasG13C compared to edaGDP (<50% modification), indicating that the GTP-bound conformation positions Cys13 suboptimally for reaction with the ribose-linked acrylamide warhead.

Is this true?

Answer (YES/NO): NO